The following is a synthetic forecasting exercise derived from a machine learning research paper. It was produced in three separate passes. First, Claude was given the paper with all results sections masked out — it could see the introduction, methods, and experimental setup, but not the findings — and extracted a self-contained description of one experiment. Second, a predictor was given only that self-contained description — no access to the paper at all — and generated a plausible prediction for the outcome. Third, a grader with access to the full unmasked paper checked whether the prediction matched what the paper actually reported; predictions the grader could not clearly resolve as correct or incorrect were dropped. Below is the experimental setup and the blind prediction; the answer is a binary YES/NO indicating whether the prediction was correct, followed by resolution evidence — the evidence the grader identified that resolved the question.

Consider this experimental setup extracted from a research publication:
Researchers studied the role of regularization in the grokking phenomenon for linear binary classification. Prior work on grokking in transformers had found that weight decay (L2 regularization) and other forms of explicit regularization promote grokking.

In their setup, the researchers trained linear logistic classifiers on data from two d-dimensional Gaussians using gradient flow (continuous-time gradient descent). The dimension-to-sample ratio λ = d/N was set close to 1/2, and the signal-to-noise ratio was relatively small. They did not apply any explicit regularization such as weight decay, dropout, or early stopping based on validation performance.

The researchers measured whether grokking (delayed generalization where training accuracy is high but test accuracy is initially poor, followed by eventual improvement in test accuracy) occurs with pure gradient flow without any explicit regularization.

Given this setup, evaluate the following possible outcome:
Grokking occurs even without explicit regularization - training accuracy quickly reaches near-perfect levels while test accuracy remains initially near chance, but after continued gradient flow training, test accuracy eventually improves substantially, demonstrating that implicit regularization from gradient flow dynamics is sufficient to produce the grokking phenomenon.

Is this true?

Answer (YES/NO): YES